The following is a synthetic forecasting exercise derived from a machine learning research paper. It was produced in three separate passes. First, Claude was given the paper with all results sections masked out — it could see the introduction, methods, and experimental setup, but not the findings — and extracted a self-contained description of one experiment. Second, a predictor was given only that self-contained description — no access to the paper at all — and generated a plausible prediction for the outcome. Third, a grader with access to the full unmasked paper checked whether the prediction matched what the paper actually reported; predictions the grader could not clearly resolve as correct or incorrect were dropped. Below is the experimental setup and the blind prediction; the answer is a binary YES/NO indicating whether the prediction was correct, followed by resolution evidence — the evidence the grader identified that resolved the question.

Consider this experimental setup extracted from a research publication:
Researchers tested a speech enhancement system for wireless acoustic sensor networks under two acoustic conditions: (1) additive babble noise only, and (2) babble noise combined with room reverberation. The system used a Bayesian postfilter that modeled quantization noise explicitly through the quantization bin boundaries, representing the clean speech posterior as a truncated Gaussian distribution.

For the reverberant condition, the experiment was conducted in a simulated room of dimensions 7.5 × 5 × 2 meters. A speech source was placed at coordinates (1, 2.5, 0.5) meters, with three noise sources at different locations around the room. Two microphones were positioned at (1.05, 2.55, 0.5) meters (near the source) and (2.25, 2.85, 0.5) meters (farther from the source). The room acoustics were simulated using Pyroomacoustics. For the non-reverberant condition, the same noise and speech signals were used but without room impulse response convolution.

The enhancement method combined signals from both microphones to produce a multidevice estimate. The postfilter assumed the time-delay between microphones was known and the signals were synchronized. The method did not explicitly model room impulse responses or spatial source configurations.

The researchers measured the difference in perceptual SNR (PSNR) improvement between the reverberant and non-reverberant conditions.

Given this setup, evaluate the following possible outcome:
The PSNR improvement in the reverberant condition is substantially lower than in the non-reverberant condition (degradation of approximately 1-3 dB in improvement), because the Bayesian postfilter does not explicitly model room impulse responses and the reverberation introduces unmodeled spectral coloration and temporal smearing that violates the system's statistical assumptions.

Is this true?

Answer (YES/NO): NO